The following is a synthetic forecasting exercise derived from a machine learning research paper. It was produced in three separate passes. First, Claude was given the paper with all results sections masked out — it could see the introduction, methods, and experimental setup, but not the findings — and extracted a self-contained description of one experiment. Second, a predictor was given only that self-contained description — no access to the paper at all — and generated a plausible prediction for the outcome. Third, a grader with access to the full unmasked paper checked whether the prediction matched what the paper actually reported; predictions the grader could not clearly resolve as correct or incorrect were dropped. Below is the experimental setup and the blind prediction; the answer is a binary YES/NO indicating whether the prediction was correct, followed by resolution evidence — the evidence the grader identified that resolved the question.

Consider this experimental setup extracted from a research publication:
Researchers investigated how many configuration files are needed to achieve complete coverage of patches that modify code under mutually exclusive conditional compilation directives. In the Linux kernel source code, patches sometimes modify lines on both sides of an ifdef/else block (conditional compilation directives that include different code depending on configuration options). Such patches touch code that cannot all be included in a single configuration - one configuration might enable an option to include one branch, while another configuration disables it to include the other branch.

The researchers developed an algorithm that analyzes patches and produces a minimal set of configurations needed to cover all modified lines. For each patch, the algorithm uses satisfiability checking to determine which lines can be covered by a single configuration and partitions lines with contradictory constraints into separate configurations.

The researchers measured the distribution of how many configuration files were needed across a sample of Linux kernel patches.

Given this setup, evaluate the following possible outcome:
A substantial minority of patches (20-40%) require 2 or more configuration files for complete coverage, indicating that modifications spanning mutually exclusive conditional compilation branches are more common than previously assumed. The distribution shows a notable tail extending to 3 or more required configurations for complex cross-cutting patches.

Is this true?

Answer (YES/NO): NO